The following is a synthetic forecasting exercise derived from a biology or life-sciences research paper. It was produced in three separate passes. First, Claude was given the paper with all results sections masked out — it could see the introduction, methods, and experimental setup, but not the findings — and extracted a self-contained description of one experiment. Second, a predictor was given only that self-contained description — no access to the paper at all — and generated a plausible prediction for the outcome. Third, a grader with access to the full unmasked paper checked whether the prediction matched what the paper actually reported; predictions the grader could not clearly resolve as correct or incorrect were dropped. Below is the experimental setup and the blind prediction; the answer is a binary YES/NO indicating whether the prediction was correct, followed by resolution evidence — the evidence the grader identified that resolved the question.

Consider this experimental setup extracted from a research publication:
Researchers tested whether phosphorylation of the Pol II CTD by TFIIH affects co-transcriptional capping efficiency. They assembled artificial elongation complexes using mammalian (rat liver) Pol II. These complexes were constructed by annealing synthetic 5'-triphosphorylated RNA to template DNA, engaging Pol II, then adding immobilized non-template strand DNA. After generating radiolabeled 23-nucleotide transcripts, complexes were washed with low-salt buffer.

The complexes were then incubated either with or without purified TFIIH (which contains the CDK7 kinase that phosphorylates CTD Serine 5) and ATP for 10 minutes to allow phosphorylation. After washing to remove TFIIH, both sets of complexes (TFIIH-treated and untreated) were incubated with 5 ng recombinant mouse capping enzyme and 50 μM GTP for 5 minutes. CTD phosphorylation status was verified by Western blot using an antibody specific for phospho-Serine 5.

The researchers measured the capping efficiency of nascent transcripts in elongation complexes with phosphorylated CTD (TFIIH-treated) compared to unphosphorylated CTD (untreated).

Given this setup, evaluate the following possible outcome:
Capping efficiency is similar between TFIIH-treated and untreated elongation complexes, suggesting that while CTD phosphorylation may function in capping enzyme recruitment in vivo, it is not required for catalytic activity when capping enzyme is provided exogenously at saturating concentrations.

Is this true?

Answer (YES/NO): NO